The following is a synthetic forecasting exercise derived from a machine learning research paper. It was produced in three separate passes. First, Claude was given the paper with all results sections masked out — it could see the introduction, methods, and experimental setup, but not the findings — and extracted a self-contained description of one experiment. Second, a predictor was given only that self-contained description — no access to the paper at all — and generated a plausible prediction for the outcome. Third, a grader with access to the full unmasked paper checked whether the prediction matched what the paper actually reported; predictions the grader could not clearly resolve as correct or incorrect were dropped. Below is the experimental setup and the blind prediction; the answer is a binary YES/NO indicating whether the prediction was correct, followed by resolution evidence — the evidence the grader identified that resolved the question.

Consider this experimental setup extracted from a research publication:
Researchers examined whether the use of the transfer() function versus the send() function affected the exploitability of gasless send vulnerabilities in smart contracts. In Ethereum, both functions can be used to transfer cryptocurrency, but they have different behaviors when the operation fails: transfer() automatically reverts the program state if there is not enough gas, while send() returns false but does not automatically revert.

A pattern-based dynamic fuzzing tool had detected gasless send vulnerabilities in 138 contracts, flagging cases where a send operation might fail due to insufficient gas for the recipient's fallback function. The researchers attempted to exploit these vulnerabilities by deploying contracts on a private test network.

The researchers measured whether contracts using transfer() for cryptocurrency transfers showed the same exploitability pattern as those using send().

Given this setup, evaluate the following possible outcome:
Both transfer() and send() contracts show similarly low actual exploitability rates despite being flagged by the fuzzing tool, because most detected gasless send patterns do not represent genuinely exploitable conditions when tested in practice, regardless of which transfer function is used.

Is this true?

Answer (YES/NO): NO